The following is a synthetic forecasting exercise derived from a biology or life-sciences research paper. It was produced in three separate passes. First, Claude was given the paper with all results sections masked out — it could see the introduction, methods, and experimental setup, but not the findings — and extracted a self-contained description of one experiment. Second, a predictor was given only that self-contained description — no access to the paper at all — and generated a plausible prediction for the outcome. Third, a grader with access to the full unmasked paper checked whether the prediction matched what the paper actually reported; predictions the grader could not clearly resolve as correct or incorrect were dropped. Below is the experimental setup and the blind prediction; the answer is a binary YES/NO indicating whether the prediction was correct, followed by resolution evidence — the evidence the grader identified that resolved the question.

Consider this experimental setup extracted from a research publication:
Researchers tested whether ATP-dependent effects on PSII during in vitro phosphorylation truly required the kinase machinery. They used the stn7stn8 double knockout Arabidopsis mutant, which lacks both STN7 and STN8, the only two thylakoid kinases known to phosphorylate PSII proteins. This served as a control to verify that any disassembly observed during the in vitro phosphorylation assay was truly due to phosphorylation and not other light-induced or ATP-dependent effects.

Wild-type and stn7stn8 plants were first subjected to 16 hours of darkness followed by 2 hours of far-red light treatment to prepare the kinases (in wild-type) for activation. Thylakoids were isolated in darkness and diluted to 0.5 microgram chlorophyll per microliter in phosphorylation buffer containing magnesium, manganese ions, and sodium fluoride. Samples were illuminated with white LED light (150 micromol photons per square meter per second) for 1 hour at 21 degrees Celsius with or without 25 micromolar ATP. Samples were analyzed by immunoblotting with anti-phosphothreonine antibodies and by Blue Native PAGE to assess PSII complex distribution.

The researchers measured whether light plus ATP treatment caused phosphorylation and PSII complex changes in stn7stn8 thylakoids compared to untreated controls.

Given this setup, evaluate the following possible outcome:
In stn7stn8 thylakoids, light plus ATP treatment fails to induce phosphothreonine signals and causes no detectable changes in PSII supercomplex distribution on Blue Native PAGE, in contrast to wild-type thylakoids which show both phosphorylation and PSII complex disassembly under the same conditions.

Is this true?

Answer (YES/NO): NO